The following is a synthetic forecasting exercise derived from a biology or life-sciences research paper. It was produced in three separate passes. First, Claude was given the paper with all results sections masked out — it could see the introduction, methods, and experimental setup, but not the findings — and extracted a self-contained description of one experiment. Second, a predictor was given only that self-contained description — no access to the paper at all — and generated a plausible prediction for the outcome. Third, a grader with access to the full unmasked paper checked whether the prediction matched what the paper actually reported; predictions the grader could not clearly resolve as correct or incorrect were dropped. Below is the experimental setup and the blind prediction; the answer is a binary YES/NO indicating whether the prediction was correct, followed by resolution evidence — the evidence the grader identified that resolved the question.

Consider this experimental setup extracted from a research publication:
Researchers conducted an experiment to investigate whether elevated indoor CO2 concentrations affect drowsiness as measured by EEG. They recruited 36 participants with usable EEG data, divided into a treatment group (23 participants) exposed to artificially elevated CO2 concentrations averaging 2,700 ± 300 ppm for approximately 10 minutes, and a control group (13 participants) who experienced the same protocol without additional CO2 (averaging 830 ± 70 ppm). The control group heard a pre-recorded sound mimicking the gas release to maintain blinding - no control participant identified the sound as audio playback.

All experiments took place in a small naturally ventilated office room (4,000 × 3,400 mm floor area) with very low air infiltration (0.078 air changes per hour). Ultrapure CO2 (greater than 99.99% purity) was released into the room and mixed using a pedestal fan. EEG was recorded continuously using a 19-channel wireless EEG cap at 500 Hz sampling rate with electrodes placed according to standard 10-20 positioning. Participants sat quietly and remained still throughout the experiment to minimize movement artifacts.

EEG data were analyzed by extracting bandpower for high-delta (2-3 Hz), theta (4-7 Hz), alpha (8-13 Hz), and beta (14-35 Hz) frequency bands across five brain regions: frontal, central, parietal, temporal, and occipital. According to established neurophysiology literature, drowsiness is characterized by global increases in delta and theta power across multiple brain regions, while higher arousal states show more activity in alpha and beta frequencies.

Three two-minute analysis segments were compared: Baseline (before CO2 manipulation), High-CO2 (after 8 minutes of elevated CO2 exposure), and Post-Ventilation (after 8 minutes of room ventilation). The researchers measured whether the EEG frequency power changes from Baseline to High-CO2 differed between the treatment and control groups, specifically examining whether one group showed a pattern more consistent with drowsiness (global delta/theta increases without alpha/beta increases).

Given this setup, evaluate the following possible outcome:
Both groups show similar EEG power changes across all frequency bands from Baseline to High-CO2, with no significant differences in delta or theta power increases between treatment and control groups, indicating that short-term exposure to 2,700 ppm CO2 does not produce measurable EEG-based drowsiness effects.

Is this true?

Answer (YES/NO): NO